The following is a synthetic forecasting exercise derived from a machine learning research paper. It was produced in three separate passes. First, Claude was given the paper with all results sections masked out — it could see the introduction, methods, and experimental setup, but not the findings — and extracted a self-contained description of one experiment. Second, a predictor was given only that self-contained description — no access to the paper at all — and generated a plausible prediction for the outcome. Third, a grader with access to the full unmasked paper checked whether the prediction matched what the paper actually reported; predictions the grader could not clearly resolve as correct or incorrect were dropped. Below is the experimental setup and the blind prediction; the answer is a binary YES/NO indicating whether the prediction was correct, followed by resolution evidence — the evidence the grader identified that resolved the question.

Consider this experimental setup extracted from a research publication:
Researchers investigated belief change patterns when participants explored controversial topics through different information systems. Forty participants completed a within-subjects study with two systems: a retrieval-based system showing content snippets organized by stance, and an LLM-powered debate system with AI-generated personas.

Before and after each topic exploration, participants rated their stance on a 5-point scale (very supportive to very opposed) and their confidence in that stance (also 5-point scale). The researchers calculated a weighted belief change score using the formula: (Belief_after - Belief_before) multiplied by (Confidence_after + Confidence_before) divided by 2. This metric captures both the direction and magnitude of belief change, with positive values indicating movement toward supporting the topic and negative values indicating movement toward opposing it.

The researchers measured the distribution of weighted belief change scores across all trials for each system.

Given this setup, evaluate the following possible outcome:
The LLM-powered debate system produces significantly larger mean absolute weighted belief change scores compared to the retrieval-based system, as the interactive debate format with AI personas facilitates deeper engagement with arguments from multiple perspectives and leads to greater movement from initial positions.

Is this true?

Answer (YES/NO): NO